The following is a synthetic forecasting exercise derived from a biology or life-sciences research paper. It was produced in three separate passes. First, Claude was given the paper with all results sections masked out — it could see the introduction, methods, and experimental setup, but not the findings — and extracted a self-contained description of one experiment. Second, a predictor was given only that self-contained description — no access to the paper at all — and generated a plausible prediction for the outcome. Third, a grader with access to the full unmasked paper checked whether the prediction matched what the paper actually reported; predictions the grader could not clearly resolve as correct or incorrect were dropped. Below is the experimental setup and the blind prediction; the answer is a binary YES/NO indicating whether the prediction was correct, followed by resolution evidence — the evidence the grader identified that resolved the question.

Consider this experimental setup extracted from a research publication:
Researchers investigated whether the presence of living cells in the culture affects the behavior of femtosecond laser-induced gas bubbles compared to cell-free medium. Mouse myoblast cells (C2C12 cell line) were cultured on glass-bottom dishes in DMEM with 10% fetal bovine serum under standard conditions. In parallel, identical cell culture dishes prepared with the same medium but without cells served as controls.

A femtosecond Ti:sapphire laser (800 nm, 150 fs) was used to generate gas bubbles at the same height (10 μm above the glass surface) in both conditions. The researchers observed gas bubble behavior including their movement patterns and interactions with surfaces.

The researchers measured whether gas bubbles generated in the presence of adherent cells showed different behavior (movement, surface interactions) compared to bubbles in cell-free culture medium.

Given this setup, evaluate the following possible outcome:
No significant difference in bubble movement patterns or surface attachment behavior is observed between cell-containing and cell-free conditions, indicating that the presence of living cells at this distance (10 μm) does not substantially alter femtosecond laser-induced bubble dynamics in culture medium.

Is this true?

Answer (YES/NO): NO